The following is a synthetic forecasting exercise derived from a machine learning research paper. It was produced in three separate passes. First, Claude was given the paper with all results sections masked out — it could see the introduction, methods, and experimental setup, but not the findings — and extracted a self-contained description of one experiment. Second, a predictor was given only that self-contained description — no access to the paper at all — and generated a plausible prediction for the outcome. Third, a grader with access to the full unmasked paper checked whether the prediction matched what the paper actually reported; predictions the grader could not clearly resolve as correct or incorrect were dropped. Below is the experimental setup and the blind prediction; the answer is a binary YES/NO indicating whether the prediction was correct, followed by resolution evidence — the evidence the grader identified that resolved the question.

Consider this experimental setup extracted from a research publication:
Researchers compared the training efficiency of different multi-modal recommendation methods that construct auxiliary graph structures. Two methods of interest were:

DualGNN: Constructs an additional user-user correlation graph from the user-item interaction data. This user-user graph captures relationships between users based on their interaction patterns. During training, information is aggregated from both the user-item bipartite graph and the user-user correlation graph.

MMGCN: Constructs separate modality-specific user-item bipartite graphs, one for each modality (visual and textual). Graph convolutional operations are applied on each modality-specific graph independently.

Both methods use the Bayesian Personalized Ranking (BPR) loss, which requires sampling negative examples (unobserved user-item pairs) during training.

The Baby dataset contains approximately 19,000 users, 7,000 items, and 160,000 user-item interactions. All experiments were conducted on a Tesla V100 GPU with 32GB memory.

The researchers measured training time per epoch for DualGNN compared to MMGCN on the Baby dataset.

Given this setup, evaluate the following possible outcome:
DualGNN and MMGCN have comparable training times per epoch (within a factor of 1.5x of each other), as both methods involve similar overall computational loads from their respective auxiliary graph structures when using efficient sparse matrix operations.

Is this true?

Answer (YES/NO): NO